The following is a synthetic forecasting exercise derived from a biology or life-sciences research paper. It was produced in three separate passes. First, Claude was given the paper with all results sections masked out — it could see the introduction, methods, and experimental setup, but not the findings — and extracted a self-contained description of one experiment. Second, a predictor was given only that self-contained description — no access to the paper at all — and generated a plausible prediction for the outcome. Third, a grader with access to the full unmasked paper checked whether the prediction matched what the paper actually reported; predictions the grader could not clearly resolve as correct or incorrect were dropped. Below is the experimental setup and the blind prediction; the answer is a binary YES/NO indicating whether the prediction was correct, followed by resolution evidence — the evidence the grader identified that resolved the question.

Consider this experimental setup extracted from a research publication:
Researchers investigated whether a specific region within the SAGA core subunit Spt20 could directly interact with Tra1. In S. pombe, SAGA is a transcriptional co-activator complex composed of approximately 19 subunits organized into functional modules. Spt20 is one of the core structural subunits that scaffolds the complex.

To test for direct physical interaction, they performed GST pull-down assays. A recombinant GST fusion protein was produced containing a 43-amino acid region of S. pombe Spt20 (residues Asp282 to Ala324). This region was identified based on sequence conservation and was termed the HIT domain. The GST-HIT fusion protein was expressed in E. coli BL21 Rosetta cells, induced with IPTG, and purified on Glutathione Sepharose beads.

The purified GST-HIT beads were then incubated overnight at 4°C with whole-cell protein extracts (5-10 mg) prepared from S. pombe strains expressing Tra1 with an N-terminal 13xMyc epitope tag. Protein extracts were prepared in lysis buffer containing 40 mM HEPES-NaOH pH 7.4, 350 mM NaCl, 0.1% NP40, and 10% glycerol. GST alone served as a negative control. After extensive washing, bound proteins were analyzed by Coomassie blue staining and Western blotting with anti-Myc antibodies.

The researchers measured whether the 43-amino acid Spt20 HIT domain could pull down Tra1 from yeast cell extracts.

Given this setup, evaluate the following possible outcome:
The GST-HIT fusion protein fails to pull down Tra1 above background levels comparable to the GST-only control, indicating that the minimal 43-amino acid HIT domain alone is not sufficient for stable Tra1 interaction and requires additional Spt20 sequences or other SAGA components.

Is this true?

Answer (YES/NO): NO